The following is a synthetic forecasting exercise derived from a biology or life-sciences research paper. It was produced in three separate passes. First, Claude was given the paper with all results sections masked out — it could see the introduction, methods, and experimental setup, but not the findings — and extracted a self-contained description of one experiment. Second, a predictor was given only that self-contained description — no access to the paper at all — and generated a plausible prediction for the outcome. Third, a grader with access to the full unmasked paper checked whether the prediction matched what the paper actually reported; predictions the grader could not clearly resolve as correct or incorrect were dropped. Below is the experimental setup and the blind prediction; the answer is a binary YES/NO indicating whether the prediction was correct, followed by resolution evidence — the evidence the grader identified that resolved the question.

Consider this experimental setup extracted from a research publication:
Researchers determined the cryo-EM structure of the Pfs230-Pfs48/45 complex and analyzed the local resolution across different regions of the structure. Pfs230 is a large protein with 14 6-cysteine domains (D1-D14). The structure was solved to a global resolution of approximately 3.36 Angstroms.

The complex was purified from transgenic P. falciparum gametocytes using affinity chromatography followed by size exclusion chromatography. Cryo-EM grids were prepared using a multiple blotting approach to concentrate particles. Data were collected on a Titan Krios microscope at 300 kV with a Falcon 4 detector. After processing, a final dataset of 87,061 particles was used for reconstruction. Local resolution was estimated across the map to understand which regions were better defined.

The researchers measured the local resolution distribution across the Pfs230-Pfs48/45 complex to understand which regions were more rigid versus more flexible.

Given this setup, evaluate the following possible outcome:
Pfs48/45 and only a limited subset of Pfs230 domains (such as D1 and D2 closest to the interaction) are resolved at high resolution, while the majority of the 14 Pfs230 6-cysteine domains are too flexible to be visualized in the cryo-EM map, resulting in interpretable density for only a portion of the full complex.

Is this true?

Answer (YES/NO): NO